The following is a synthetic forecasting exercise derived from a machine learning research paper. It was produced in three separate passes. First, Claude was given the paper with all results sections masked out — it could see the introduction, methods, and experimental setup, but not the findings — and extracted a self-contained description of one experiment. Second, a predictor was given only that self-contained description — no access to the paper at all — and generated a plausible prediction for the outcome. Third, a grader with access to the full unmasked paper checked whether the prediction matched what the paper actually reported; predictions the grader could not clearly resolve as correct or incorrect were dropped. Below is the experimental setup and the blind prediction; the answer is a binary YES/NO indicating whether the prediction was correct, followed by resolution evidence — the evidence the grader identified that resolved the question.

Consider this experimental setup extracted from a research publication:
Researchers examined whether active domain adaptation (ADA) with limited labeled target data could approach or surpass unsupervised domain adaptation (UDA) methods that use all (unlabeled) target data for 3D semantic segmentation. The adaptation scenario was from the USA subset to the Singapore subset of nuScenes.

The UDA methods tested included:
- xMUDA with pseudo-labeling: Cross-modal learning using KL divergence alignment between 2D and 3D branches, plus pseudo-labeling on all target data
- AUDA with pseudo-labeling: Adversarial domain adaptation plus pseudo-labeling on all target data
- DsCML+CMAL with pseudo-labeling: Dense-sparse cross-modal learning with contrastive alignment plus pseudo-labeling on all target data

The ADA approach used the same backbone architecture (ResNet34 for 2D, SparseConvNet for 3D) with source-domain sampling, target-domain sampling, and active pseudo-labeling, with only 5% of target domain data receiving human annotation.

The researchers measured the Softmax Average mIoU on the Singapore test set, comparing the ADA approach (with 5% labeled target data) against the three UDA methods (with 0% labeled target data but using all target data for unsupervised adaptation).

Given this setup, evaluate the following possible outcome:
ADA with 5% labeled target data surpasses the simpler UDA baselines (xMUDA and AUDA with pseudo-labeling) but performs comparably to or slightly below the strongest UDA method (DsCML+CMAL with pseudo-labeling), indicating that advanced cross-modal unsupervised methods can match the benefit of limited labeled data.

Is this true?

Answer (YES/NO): NO